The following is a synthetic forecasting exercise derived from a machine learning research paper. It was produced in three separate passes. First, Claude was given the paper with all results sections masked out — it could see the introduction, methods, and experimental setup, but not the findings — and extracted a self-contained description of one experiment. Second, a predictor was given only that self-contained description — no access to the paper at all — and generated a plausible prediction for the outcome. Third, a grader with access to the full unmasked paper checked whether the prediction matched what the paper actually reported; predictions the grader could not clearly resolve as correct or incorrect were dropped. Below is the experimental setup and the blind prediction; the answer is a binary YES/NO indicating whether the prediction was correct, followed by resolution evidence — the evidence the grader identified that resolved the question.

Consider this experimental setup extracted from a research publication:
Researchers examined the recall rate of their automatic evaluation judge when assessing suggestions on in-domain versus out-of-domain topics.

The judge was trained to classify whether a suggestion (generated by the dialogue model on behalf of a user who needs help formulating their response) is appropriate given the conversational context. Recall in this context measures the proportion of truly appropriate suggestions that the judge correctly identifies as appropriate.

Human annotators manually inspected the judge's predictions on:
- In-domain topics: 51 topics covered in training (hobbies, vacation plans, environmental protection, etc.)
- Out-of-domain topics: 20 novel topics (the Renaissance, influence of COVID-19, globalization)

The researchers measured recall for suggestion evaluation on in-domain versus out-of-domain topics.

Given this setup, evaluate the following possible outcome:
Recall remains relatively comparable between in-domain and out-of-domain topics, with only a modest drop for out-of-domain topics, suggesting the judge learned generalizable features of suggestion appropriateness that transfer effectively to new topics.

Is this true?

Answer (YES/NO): NO